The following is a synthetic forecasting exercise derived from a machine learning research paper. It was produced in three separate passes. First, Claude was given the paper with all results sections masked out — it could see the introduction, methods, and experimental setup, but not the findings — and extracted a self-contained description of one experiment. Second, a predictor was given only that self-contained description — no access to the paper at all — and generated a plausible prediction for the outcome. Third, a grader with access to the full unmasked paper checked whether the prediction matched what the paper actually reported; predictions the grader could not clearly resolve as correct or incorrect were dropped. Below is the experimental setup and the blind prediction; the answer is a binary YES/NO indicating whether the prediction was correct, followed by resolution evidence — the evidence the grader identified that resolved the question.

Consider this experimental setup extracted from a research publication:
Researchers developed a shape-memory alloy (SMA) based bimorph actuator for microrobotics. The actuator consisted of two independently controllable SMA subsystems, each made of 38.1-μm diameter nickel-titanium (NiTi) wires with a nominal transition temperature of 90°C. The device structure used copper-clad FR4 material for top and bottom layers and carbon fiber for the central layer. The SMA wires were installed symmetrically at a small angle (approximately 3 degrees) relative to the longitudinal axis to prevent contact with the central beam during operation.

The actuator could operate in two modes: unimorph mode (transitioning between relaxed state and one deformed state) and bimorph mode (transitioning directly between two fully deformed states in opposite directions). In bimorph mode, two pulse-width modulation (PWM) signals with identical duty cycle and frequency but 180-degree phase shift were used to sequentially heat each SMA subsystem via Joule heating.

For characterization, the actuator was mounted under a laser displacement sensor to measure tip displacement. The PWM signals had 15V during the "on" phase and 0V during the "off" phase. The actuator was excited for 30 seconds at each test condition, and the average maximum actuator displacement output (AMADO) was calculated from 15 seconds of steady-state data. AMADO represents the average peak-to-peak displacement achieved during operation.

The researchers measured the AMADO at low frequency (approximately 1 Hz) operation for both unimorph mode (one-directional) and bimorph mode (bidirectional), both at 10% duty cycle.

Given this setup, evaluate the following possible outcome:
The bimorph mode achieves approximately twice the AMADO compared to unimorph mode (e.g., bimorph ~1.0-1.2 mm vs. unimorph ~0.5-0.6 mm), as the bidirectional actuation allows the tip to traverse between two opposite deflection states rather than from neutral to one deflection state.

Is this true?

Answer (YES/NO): YES